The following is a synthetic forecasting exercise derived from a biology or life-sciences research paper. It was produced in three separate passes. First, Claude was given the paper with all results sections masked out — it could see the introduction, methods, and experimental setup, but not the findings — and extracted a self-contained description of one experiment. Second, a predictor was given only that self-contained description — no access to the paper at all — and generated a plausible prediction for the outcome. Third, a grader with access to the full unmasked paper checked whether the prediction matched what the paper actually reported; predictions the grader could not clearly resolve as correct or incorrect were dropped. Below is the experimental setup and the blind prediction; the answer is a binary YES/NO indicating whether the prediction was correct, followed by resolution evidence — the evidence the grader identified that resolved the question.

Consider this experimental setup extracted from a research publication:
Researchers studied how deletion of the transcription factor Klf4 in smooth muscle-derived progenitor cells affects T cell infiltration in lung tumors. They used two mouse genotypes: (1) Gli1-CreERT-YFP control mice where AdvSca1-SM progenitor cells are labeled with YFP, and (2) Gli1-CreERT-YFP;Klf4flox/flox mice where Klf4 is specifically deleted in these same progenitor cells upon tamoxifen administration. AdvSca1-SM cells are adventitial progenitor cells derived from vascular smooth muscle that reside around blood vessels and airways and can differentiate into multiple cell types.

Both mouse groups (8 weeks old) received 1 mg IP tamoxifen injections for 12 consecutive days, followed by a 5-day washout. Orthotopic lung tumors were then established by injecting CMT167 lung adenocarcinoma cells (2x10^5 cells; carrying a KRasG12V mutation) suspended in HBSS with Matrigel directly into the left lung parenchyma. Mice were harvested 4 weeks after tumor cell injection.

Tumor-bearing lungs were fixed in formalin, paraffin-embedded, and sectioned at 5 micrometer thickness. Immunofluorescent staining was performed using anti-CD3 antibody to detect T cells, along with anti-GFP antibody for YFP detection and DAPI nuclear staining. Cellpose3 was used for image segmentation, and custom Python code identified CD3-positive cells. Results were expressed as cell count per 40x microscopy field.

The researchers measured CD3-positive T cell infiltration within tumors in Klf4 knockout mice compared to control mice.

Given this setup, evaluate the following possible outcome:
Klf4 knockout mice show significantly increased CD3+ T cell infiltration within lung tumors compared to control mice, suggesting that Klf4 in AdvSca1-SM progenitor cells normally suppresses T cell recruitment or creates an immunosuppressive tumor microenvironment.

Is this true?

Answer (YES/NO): YES